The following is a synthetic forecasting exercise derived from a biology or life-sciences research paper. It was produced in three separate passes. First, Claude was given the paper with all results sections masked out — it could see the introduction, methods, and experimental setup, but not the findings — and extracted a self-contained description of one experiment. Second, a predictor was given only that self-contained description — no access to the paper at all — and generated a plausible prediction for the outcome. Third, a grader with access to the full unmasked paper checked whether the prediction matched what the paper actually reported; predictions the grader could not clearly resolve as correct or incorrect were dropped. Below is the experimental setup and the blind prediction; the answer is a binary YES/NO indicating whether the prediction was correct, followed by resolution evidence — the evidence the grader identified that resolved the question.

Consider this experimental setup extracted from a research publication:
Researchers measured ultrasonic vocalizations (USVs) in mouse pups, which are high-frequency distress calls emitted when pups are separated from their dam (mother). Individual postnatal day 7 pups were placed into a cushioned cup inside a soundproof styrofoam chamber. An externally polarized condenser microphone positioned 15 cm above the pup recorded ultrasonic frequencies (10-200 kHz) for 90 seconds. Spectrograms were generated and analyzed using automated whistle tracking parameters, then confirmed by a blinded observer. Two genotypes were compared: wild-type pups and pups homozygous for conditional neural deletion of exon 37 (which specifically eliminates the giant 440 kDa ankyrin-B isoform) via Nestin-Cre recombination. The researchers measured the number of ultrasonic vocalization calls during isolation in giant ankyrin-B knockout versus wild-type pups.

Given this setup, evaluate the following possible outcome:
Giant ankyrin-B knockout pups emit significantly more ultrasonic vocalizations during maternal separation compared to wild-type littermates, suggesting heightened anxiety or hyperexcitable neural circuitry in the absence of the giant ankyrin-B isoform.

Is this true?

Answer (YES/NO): NO